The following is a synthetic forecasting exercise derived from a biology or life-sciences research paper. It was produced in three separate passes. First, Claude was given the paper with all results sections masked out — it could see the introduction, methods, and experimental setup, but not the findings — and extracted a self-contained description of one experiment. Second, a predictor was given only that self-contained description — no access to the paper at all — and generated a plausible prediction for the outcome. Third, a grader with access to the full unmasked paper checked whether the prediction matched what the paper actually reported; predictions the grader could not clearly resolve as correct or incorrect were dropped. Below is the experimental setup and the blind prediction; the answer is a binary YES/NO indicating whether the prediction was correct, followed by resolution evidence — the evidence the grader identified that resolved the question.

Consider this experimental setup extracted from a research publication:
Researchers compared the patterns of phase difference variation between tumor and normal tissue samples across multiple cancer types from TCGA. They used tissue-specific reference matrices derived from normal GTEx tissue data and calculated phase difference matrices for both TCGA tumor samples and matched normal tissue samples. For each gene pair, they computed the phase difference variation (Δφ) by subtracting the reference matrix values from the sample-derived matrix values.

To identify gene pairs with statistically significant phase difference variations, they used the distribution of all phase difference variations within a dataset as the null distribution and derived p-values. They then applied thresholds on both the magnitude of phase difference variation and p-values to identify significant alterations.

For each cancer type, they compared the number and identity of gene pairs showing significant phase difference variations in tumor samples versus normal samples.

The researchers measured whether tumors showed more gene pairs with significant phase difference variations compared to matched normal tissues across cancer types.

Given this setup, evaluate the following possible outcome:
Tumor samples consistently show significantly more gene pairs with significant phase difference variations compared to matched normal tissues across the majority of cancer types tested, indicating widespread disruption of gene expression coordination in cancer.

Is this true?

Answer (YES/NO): YES